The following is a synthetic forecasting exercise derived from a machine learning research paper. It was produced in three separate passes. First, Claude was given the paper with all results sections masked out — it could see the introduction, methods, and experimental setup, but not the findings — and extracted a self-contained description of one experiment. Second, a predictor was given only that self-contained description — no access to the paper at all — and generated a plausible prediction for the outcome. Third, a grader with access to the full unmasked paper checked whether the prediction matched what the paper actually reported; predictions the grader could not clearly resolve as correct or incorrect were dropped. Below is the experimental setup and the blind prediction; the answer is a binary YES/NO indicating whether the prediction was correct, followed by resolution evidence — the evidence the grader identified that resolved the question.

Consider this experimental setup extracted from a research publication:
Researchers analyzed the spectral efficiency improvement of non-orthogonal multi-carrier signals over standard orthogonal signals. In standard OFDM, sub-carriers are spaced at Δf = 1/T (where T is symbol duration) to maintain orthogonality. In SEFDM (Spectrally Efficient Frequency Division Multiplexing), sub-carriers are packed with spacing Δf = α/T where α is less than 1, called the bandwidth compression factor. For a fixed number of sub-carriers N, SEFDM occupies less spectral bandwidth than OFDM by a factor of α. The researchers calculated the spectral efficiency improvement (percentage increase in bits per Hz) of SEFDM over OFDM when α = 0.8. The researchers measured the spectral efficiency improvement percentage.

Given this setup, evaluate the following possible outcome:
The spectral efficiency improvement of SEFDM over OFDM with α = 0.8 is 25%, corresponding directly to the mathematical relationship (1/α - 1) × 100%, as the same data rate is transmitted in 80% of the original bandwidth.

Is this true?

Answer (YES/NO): YES